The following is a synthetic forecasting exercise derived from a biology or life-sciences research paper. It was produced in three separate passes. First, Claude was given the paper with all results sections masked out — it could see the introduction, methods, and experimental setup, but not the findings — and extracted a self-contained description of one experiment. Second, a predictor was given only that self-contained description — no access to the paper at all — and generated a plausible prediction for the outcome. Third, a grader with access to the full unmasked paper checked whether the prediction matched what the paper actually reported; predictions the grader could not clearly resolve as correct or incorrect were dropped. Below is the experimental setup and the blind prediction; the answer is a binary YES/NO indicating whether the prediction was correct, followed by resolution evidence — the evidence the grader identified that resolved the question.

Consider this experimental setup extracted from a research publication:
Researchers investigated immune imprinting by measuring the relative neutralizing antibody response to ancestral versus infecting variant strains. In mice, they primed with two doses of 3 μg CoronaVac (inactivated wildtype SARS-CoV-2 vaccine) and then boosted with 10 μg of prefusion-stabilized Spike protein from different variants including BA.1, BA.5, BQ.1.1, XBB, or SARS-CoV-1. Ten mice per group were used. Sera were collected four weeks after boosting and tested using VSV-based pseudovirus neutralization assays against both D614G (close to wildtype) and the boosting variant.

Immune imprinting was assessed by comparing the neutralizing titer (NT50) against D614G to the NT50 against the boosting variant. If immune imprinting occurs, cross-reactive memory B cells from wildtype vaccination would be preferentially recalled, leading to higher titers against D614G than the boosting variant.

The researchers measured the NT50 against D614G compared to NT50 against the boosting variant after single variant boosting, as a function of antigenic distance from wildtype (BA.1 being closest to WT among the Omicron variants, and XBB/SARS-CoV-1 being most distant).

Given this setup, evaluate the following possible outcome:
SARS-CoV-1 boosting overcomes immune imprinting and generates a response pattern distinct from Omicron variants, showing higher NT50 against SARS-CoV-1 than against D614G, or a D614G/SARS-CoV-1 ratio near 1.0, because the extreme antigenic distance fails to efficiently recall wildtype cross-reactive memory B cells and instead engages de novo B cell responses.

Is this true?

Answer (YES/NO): NO